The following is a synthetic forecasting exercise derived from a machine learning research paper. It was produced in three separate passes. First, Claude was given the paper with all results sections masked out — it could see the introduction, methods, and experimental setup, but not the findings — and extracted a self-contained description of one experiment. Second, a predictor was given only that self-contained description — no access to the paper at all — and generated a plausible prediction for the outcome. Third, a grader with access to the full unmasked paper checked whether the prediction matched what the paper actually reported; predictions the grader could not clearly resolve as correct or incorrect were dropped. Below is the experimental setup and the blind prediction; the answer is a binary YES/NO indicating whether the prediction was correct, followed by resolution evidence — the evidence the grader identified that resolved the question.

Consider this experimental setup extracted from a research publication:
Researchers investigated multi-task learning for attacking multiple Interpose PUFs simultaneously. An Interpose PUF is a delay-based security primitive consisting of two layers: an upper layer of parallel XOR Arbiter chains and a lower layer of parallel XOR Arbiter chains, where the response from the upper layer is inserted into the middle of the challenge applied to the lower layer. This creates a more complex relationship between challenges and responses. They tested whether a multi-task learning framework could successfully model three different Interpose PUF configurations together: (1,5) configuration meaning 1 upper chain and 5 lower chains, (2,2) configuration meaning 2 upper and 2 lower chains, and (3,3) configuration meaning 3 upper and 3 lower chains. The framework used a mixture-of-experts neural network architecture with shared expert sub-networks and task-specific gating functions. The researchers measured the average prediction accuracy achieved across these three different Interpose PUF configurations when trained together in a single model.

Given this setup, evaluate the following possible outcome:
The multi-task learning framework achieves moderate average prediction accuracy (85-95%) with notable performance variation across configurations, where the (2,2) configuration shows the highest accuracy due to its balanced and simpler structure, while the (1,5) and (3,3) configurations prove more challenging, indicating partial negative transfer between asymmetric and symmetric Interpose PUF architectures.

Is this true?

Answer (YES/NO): NO